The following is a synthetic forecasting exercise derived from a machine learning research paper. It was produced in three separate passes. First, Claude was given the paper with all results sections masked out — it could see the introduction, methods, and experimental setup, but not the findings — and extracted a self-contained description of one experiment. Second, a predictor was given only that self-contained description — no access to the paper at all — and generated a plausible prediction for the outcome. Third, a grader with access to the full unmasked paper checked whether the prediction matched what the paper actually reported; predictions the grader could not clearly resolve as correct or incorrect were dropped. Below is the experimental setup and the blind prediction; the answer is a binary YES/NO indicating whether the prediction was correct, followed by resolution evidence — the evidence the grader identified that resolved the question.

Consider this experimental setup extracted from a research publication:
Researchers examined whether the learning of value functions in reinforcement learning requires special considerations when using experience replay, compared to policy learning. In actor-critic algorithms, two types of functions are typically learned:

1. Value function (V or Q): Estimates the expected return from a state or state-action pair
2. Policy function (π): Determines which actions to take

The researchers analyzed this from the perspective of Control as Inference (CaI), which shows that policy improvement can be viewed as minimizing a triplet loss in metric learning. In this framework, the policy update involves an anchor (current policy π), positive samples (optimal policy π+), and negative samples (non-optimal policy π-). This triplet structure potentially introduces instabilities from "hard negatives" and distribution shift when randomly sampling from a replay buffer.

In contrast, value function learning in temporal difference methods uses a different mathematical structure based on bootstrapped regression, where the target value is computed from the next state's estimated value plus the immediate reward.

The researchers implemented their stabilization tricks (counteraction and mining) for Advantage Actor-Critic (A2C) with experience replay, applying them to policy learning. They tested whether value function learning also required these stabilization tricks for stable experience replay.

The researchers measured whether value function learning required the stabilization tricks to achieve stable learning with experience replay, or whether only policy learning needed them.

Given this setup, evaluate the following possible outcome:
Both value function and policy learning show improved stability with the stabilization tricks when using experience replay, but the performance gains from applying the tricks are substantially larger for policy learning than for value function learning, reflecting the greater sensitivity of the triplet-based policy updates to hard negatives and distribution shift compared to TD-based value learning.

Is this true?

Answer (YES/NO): NO